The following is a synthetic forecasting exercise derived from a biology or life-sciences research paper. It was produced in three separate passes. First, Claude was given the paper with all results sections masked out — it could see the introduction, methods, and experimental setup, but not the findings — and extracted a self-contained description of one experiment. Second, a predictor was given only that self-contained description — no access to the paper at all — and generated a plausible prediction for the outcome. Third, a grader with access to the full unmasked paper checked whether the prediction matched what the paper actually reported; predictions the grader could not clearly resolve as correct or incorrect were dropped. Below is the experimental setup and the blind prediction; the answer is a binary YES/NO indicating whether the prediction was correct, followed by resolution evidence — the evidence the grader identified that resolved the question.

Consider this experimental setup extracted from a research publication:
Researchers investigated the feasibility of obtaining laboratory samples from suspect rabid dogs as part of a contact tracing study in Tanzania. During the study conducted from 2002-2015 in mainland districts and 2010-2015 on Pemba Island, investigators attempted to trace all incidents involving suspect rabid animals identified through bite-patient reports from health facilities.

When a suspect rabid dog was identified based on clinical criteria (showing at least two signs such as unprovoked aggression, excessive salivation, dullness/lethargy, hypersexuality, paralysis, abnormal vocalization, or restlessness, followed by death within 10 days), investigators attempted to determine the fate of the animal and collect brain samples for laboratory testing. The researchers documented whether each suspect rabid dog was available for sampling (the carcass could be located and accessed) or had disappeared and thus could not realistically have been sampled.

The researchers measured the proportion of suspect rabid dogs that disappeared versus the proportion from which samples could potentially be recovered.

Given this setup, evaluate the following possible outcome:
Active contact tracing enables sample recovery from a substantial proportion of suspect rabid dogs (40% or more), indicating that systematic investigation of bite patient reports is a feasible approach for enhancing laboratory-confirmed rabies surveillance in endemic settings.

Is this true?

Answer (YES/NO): YES